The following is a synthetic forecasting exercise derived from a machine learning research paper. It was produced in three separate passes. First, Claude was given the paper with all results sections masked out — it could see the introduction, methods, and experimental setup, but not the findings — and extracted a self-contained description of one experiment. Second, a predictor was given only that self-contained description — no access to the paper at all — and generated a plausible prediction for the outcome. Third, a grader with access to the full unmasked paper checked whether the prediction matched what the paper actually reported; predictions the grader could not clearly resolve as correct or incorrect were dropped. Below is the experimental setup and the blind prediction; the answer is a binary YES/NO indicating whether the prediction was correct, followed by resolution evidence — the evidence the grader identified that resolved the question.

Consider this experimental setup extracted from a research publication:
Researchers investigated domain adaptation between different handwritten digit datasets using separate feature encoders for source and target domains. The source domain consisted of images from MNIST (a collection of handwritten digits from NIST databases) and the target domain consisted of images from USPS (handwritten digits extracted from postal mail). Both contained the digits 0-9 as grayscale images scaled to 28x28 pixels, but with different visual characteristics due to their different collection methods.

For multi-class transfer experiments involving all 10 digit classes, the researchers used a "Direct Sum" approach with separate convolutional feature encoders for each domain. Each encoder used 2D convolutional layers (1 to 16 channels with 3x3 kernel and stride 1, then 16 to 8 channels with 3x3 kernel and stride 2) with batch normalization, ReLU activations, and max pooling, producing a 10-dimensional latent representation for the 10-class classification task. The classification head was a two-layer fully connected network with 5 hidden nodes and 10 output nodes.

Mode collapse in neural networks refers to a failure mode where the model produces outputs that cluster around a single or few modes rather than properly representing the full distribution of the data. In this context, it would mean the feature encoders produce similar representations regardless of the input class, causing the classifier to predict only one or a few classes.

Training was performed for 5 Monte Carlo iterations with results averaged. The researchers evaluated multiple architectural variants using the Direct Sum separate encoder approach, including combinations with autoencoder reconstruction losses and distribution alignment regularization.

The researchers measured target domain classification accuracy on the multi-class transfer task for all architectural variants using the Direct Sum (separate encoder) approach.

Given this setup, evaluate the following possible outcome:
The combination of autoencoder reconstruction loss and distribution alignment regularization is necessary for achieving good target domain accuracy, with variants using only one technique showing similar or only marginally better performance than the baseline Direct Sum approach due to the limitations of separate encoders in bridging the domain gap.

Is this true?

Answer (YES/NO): NO